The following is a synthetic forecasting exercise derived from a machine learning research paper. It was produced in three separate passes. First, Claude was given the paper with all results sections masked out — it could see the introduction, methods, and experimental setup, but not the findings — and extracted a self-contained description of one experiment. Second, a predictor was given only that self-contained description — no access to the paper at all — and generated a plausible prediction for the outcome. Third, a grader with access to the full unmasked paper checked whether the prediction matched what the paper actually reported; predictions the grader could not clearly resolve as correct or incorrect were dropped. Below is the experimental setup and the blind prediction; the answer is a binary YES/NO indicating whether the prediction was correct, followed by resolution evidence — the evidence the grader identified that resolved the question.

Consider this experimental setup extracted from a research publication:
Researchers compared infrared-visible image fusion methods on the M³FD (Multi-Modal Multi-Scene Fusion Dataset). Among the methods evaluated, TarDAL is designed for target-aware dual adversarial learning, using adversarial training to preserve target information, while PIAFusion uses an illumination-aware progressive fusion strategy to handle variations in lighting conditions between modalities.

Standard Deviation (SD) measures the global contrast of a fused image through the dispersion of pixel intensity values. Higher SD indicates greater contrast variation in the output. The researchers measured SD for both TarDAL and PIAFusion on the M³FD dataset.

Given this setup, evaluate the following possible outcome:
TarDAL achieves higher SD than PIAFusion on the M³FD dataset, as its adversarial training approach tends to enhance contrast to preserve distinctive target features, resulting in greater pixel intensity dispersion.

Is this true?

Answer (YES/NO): YES